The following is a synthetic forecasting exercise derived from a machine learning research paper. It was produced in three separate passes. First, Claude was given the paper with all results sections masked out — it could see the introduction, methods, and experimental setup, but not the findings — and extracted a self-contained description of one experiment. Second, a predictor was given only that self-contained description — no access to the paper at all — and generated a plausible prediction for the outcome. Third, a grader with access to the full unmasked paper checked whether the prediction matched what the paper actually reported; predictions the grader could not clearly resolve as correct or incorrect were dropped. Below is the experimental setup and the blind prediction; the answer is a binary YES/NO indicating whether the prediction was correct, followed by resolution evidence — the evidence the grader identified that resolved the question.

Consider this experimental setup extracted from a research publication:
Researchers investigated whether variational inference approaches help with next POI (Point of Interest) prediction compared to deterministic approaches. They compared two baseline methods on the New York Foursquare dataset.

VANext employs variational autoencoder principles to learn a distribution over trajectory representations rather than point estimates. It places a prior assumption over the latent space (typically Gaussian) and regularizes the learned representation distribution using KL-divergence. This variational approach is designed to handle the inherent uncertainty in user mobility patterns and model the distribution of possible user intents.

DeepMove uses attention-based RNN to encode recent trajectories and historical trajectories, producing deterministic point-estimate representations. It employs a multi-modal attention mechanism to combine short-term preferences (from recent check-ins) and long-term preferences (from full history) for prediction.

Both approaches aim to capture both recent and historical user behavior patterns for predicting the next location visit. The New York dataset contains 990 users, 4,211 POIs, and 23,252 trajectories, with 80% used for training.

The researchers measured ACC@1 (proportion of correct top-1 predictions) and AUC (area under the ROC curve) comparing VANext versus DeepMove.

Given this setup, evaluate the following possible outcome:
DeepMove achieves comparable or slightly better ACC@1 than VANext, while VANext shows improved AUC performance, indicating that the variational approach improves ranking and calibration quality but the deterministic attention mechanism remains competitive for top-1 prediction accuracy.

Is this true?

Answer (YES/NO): NO